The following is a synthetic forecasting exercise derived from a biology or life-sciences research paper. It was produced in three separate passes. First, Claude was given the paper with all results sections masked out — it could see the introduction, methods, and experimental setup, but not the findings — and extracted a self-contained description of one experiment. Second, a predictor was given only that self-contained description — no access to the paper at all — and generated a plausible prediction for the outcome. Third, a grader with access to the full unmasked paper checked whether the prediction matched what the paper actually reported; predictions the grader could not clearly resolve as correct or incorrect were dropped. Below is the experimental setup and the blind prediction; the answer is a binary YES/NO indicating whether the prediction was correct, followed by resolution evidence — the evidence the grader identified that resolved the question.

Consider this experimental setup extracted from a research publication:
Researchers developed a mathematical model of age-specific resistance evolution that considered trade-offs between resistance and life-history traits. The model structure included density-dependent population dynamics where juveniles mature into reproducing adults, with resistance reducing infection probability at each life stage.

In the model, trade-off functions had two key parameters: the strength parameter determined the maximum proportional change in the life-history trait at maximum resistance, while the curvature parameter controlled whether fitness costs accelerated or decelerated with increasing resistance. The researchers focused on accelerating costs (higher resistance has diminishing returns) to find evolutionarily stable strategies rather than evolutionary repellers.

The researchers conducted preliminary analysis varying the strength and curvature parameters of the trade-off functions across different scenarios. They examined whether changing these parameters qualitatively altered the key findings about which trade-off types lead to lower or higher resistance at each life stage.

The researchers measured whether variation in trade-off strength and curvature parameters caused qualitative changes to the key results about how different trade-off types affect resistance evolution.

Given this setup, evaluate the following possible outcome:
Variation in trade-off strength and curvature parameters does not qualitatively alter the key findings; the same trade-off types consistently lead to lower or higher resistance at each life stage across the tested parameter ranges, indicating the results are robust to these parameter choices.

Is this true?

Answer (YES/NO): YES